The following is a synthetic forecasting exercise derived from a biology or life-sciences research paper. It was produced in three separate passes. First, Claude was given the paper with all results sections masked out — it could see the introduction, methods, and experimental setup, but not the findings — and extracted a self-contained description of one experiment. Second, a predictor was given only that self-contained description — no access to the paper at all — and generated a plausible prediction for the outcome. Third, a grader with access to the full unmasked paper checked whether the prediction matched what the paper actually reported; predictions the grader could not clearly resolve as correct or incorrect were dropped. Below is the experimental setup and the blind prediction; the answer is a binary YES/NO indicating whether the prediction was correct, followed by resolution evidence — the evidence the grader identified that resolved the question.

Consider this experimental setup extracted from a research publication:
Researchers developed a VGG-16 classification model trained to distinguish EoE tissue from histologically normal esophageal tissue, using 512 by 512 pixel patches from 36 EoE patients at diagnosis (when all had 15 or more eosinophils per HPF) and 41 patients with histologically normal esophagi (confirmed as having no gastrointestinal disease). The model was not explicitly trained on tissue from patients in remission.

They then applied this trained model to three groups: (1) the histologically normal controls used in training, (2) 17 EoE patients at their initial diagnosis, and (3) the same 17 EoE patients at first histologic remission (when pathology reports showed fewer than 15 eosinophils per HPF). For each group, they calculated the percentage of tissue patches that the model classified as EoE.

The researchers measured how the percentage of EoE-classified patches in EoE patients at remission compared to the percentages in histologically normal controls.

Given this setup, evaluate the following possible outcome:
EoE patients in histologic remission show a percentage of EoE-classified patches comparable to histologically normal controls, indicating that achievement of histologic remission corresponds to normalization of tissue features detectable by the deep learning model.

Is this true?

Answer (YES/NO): NO